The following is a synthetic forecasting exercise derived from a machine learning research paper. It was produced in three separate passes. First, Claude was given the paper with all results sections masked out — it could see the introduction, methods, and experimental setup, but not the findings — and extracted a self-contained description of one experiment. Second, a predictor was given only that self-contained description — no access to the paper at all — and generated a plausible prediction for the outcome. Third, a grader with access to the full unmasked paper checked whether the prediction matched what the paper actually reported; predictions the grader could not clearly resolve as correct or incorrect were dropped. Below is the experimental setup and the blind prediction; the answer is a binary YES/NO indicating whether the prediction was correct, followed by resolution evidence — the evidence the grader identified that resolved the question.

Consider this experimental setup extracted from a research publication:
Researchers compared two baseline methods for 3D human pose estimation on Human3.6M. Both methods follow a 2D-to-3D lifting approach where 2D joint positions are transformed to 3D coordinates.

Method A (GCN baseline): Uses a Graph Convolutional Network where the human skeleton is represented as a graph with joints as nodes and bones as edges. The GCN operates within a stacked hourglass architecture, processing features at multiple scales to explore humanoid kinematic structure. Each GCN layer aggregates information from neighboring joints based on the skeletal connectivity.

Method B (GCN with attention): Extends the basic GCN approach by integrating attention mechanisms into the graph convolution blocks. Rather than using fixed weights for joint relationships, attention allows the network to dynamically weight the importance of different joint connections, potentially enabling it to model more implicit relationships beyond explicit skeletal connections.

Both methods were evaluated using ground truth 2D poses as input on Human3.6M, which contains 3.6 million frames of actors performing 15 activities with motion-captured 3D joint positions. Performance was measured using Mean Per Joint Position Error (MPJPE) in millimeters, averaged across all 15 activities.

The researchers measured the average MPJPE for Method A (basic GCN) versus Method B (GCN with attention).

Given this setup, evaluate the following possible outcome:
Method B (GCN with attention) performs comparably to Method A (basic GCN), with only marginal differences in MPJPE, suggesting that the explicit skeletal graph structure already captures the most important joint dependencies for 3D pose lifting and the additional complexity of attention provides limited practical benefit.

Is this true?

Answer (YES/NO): YES